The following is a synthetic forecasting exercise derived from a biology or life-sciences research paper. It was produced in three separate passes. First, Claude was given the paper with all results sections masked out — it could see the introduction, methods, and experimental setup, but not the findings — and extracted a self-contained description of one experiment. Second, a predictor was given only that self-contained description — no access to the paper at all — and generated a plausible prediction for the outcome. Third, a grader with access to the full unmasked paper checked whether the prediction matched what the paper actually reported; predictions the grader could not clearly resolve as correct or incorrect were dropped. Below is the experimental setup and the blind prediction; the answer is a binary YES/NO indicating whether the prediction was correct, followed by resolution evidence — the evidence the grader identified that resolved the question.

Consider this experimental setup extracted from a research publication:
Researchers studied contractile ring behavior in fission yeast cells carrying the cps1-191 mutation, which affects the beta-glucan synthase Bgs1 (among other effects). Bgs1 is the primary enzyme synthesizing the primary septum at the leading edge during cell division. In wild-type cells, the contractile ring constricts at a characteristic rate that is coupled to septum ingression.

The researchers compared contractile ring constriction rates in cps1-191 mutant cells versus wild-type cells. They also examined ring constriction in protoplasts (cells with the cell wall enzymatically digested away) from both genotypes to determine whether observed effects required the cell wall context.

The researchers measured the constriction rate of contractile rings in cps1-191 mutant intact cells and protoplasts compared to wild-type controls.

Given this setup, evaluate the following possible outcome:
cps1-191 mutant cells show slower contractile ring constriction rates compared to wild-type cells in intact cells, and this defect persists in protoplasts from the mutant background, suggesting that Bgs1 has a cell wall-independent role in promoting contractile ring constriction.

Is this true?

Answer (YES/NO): YES